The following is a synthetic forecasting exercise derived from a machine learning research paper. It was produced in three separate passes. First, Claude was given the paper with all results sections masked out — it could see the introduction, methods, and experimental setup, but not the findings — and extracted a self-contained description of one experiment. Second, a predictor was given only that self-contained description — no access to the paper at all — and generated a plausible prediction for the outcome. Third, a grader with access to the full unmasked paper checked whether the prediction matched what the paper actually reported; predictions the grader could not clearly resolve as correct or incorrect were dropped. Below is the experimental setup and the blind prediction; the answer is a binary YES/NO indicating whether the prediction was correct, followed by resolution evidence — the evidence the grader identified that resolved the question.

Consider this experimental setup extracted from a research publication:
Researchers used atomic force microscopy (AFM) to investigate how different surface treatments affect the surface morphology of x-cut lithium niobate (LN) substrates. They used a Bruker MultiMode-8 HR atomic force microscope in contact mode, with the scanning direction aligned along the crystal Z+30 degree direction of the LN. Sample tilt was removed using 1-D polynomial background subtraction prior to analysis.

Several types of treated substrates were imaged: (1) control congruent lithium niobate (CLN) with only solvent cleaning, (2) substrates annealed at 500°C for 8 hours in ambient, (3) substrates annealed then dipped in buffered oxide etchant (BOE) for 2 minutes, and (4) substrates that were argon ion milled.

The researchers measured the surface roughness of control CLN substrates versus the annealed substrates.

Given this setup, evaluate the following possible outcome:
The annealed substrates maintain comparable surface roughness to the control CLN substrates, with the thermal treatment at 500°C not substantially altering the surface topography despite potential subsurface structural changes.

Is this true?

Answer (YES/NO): NO